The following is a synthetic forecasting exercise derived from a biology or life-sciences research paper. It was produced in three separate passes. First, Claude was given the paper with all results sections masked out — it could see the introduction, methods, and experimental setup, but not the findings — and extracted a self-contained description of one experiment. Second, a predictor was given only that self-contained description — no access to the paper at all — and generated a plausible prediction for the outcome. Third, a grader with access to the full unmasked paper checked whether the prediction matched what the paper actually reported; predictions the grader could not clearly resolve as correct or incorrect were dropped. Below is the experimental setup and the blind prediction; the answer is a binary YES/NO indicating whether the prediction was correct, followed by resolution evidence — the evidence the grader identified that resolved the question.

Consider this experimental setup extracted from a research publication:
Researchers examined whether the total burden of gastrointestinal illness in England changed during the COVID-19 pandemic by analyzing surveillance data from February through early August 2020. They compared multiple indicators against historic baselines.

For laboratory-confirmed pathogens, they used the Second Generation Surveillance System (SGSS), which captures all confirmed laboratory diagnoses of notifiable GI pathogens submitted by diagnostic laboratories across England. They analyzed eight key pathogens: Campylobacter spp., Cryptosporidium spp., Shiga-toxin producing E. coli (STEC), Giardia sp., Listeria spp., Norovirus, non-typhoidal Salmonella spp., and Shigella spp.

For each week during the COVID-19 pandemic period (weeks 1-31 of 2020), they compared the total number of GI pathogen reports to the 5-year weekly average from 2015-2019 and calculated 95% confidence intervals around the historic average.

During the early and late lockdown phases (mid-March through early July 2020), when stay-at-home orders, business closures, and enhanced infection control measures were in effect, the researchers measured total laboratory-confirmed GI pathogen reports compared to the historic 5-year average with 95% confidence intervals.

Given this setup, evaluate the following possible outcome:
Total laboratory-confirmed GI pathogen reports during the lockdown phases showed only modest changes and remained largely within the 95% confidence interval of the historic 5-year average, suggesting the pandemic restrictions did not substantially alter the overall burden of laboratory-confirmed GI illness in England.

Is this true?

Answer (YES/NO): NO